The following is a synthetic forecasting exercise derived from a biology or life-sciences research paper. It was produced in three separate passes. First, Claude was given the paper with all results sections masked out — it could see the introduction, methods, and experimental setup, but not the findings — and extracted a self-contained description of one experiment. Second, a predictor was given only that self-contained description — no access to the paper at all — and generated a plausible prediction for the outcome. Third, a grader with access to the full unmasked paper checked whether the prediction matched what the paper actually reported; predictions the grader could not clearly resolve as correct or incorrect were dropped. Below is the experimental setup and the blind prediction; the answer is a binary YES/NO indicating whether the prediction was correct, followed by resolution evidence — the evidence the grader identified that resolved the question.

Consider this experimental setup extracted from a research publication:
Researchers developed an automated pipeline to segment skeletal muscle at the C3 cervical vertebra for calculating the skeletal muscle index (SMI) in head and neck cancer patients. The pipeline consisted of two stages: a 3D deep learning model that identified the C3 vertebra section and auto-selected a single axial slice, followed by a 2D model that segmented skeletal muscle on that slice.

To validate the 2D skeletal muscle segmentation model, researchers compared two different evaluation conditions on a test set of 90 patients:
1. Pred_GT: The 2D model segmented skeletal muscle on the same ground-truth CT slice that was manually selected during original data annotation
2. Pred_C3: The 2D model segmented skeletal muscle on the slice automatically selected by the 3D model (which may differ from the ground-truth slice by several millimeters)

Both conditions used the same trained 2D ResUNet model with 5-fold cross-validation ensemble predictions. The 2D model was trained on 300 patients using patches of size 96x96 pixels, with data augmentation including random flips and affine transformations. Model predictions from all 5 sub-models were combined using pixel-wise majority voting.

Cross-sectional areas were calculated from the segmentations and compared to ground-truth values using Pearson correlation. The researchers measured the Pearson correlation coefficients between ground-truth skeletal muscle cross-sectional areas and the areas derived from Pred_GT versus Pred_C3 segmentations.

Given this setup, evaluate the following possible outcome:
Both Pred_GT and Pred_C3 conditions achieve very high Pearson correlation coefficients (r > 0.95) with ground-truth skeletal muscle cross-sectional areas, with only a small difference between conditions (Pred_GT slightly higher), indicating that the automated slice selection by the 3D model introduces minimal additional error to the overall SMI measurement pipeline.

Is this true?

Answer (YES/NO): NO